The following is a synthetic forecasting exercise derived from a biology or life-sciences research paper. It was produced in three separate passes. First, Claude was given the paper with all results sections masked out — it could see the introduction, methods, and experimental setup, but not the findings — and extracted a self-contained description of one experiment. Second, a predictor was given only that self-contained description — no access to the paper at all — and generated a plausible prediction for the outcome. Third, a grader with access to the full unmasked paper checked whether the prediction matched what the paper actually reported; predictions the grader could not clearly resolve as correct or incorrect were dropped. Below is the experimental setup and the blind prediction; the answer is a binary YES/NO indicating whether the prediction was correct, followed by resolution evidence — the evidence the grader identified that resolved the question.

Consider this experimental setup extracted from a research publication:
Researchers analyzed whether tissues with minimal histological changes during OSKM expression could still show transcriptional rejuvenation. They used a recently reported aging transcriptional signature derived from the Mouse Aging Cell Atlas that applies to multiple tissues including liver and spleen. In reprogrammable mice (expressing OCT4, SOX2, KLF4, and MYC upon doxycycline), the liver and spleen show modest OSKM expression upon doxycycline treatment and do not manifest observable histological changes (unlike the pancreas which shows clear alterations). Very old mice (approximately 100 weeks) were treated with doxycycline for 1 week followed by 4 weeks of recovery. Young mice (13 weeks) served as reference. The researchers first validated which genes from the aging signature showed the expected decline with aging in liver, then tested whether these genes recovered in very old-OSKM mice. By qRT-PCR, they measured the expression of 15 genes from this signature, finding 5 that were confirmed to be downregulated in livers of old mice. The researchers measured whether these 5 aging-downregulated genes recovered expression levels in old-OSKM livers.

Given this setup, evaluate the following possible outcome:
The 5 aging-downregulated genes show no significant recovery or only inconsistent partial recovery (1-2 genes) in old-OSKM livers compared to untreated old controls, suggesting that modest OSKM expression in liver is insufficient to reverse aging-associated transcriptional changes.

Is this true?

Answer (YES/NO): NO